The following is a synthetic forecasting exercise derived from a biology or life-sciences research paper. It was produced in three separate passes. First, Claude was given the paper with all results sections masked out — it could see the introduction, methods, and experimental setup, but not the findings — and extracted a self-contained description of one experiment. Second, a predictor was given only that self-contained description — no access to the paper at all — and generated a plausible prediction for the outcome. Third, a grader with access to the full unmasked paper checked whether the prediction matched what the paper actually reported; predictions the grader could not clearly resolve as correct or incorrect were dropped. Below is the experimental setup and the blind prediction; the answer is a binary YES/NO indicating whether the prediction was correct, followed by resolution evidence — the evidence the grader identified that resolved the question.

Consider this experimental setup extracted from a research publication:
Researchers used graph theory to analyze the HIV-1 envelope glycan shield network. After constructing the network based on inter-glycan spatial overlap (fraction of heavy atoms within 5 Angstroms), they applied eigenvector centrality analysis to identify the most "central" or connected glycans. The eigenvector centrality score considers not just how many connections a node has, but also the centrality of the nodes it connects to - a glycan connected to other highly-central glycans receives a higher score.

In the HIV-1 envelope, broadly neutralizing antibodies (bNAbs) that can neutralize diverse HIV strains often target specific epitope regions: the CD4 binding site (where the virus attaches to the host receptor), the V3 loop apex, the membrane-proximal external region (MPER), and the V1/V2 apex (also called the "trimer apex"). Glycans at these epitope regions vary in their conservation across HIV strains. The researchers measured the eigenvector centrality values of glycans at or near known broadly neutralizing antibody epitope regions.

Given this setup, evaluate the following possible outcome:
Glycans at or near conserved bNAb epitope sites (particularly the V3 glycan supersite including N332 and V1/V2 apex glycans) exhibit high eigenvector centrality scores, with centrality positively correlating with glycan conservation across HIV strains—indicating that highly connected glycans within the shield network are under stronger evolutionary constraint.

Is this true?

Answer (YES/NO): NO